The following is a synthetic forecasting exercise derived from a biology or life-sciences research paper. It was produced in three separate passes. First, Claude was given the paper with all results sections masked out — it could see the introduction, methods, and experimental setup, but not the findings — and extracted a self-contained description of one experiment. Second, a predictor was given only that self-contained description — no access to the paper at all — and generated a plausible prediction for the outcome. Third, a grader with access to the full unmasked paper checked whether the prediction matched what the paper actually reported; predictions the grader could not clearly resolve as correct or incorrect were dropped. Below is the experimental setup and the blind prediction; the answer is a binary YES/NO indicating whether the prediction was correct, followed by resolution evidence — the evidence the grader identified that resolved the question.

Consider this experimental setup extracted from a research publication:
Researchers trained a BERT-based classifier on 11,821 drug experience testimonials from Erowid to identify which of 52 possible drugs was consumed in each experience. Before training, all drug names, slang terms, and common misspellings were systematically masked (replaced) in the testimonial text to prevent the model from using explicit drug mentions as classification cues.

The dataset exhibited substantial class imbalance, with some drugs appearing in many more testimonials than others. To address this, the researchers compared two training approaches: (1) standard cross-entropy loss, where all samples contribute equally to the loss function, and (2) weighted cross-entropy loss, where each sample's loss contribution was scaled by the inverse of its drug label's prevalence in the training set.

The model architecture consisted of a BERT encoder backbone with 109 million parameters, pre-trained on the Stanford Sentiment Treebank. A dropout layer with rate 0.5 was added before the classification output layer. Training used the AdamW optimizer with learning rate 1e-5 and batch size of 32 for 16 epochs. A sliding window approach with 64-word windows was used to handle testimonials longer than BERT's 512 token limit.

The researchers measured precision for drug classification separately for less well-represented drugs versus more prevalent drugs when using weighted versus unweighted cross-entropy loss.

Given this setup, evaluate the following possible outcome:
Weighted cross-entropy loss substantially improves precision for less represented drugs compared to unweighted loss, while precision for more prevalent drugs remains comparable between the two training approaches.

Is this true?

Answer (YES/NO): NO